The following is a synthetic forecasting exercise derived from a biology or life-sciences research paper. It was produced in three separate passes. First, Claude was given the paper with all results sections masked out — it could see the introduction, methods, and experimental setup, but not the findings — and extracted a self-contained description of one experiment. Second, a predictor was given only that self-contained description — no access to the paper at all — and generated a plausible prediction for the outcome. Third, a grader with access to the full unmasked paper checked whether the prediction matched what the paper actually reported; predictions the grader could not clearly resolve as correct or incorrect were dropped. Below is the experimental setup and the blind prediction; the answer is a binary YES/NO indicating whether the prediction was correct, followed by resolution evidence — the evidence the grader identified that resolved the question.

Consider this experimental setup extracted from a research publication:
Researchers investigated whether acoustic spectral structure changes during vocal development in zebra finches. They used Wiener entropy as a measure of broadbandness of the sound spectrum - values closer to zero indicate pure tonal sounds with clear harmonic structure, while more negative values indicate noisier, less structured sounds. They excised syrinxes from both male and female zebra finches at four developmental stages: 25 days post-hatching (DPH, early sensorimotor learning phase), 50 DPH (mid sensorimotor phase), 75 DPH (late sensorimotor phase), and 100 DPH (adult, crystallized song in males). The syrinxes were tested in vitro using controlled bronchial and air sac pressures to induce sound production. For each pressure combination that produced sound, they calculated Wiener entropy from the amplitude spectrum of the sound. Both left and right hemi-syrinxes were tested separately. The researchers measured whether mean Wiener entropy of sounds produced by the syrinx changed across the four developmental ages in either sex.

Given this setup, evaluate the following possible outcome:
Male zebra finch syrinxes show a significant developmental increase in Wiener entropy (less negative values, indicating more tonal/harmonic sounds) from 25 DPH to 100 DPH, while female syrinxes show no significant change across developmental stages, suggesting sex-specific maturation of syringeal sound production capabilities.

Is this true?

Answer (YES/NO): NO